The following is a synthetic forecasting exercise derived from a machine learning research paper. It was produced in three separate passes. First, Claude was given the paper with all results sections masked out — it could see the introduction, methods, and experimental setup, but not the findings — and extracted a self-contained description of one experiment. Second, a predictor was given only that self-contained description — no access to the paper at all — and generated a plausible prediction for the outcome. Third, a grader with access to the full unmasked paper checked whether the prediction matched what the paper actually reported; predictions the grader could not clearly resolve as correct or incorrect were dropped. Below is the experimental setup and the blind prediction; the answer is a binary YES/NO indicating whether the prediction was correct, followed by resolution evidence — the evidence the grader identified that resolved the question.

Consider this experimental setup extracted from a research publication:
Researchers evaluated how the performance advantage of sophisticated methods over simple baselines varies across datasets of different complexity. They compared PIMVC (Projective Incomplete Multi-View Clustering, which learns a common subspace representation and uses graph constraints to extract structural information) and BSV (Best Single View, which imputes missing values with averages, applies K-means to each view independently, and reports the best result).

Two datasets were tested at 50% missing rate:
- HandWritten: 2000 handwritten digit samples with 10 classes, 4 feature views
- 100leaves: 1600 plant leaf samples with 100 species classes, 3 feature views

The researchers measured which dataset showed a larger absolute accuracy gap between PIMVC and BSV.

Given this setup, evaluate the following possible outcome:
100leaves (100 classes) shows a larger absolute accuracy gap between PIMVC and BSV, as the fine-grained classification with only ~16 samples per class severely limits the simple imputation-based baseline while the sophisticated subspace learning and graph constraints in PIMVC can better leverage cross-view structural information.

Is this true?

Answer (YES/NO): NO